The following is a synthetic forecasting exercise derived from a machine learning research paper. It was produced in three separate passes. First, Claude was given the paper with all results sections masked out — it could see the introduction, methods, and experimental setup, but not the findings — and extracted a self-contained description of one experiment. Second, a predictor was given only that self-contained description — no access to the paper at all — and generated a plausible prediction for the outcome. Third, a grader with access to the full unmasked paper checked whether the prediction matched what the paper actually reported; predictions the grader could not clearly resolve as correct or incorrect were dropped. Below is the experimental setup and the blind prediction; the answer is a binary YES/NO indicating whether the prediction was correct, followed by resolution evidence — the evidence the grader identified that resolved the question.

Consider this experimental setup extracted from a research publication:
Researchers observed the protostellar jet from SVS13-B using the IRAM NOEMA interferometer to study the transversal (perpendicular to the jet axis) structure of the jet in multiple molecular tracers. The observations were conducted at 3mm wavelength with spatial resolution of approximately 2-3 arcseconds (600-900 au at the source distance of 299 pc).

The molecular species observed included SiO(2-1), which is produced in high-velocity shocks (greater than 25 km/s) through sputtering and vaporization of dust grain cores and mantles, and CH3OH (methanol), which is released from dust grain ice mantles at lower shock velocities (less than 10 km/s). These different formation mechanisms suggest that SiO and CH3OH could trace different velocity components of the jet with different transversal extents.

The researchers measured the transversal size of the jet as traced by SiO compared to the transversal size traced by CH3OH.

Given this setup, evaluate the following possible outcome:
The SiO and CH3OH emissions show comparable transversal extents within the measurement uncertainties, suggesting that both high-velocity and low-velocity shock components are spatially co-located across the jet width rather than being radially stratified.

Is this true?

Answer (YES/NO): NO